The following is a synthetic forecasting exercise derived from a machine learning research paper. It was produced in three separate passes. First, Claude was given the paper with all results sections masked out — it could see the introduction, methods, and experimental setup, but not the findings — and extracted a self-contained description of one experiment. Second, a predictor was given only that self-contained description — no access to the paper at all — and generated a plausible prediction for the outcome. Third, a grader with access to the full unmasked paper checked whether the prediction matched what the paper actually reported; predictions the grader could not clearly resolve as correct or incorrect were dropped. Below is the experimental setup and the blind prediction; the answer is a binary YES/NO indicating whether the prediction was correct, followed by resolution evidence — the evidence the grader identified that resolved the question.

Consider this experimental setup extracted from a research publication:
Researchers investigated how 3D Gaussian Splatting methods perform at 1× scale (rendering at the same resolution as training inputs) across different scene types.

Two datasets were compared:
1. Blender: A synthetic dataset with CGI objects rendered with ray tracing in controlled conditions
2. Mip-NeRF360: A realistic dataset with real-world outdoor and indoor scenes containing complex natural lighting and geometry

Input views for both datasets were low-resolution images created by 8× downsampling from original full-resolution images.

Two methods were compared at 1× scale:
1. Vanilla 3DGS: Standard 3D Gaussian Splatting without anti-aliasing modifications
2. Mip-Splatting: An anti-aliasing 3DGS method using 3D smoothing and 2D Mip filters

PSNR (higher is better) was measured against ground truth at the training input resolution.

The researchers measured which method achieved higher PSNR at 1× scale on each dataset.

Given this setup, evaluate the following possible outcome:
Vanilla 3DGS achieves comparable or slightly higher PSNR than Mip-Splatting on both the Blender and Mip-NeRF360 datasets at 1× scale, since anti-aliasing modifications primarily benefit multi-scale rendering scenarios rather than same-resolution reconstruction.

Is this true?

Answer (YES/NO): NO